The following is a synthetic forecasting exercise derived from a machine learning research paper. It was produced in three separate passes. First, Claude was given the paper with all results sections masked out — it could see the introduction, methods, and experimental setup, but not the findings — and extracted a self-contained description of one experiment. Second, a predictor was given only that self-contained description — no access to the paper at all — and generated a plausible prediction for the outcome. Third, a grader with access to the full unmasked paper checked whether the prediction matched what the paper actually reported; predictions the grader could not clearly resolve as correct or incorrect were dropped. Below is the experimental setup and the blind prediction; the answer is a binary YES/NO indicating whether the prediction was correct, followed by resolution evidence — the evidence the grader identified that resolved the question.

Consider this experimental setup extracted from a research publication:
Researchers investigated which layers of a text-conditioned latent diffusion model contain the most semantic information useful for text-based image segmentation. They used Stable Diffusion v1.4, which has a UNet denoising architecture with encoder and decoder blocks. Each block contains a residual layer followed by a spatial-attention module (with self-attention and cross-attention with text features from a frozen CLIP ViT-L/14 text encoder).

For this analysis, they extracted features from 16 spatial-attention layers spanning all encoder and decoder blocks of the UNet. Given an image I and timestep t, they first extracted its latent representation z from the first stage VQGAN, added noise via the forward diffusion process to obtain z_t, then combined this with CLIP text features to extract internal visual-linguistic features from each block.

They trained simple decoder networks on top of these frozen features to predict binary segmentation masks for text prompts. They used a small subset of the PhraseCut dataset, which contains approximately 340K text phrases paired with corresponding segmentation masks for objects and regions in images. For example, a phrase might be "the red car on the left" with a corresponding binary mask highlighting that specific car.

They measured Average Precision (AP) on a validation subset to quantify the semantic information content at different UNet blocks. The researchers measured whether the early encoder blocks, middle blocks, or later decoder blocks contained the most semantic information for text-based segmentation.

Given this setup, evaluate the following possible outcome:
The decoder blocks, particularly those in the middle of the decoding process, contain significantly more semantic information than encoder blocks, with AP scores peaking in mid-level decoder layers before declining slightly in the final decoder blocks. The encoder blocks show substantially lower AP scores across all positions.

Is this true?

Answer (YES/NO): NO